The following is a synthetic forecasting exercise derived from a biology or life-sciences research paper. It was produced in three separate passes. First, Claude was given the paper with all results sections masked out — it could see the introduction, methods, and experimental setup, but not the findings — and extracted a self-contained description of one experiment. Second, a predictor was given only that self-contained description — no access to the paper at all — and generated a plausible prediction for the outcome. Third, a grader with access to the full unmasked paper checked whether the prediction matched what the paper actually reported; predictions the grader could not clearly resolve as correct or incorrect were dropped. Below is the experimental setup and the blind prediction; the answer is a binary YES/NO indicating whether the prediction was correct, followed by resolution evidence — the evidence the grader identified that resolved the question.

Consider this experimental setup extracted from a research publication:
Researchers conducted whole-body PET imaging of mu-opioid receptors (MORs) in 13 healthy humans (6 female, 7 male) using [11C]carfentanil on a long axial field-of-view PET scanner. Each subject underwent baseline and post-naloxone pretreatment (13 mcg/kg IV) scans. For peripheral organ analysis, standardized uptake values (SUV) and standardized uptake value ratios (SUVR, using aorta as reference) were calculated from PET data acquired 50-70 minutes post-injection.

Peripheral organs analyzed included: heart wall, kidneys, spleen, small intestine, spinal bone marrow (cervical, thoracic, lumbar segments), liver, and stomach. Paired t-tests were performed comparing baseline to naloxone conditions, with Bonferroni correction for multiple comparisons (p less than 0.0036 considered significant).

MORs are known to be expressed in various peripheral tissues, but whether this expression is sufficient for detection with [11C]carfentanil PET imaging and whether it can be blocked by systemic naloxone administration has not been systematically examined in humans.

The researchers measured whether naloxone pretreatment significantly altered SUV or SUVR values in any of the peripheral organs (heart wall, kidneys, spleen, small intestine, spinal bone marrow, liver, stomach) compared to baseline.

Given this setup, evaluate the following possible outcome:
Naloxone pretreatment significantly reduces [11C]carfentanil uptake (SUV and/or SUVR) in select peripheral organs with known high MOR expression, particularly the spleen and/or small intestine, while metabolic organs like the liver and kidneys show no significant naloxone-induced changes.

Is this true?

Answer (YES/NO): NO